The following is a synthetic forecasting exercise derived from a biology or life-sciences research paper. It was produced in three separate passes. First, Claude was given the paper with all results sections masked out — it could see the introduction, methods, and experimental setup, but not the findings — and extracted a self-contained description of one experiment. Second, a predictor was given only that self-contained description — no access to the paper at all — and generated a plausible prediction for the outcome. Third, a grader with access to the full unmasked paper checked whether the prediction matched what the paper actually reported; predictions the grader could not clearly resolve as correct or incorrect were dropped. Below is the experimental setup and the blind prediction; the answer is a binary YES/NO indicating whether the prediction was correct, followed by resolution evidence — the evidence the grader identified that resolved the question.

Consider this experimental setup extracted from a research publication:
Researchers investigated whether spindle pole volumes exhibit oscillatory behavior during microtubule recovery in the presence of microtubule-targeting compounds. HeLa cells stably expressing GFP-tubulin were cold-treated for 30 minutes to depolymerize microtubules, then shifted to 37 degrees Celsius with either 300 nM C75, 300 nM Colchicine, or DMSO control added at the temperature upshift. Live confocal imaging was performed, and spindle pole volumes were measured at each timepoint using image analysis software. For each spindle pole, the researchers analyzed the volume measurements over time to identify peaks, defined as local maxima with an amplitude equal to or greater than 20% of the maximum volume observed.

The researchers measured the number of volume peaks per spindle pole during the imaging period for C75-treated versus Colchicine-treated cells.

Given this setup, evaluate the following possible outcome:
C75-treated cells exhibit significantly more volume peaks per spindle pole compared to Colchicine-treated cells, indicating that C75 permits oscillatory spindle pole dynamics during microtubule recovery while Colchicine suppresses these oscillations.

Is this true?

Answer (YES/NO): YES